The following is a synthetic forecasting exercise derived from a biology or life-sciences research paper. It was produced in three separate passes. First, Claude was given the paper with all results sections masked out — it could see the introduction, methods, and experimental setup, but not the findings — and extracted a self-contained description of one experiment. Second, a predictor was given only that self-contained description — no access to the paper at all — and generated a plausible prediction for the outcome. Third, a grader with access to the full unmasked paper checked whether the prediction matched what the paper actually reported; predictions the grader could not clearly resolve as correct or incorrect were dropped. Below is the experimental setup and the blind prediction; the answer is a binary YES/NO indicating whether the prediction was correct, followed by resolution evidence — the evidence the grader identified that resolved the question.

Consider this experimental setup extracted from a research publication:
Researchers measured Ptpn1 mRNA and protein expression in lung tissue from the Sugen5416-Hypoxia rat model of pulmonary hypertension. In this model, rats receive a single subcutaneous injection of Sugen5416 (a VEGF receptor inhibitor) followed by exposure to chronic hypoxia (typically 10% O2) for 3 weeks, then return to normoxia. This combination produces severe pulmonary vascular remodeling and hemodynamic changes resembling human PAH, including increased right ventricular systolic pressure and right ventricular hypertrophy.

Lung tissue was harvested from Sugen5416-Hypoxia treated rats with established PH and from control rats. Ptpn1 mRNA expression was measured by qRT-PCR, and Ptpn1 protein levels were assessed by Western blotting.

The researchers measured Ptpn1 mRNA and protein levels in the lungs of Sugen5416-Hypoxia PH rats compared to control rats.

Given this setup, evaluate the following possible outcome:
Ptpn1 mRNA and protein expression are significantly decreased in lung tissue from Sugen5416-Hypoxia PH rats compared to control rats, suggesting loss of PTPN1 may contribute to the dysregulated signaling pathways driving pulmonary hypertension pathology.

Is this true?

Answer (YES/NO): NO